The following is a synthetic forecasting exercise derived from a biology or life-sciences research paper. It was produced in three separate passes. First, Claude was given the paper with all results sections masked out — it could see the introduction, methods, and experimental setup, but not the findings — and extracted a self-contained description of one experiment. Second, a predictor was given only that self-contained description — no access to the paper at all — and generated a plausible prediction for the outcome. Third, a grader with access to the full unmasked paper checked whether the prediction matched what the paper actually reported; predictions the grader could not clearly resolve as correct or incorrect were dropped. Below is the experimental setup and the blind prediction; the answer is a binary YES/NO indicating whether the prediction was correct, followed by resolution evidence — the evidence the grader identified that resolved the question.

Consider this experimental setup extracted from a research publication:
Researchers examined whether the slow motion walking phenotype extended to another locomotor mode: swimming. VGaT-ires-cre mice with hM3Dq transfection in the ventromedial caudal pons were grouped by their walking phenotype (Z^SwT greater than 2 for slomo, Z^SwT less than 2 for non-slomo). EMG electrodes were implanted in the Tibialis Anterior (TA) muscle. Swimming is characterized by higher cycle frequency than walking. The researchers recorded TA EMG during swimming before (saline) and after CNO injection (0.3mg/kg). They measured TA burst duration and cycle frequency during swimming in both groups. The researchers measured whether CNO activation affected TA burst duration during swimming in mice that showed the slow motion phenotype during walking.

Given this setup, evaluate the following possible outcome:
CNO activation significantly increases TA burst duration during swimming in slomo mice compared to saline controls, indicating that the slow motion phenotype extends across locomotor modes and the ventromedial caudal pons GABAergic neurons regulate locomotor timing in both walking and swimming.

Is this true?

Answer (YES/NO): NO